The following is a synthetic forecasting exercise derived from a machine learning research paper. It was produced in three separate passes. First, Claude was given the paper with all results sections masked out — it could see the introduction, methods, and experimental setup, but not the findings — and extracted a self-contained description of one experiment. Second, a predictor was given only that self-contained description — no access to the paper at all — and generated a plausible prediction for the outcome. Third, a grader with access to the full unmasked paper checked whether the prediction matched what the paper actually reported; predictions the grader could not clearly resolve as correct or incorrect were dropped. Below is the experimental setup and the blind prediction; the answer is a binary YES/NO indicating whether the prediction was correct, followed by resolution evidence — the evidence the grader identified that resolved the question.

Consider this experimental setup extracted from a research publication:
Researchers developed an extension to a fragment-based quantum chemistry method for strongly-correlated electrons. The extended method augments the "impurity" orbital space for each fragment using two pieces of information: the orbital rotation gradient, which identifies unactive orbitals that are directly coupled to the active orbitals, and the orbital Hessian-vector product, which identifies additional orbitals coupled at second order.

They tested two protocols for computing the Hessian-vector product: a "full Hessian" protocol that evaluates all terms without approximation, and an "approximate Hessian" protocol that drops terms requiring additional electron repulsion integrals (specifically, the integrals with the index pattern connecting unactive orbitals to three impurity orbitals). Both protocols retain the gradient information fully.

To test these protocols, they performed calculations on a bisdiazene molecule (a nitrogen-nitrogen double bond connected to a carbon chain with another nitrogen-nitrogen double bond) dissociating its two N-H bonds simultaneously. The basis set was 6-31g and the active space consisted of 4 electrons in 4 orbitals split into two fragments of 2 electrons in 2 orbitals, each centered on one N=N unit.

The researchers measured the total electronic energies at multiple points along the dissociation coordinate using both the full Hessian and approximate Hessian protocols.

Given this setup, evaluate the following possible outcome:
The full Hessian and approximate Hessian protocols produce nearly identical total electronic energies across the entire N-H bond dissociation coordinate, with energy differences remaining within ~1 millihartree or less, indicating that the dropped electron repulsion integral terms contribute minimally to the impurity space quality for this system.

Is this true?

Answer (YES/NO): YES